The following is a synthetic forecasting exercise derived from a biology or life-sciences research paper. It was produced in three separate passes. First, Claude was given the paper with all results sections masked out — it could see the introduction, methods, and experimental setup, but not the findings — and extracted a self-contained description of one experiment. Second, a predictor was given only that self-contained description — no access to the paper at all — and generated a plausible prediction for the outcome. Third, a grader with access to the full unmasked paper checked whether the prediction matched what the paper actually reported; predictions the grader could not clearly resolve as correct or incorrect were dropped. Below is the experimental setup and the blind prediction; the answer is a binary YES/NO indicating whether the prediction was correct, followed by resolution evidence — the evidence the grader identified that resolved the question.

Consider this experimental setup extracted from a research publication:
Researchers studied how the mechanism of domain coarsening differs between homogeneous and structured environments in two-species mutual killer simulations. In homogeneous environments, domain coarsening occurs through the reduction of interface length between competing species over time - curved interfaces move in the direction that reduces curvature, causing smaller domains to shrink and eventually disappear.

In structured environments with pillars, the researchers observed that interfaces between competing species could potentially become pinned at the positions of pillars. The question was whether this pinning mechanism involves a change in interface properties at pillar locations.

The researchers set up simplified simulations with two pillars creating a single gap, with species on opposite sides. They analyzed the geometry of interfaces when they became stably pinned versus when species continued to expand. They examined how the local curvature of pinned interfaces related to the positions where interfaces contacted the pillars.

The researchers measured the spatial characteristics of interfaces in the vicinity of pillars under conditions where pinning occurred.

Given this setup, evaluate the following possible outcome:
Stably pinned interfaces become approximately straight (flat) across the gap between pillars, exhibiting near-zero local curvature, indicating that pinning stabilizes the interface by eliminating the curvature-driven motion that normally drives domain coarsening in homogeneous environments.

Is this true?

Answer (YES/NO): NO